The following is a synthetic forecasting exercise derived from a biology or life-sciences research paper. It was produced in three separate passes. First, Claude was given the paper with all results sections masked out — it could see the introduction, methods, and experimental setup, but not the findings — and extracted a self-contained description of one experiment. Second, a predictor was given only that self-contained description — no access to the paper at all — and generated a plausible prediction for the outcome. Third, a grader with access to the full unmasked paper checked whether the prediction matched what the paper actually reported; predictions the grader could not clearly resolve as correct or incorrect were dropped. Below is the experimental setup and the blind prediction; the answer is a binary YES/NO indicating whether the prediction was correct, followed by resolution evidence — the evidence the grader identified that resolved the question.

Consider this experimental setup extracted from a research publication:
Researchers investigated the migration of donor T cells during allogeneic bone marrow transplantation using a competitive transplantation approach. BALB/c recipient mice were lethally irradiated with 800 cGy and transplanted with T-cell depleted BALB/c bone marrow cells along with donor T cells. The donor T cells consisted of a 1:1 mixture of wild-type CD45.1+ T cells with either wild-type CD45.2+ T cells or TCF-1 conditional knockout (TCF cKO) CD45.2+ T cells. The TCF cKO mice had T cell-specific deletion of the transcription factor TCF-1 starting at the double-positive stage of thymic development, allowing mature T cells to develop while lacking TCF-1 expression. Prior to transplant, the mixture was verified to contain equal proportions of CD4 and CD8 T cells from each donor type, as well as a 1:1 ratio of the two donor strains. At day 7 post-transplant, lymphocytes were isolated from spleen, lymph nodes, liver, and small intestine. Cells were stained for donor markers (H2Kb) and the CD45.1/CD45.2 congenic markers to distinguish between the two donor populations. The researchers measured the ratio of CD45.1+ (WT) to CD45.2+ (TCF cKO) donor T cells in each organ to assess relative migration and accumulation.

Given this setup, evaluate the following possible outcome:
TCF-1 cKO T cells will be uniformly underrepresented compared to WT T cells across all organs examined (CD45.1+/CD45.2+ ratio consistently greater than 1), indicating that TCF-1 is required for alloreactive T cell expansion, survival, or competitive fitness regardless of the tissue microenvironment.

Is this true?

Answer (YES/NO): YES